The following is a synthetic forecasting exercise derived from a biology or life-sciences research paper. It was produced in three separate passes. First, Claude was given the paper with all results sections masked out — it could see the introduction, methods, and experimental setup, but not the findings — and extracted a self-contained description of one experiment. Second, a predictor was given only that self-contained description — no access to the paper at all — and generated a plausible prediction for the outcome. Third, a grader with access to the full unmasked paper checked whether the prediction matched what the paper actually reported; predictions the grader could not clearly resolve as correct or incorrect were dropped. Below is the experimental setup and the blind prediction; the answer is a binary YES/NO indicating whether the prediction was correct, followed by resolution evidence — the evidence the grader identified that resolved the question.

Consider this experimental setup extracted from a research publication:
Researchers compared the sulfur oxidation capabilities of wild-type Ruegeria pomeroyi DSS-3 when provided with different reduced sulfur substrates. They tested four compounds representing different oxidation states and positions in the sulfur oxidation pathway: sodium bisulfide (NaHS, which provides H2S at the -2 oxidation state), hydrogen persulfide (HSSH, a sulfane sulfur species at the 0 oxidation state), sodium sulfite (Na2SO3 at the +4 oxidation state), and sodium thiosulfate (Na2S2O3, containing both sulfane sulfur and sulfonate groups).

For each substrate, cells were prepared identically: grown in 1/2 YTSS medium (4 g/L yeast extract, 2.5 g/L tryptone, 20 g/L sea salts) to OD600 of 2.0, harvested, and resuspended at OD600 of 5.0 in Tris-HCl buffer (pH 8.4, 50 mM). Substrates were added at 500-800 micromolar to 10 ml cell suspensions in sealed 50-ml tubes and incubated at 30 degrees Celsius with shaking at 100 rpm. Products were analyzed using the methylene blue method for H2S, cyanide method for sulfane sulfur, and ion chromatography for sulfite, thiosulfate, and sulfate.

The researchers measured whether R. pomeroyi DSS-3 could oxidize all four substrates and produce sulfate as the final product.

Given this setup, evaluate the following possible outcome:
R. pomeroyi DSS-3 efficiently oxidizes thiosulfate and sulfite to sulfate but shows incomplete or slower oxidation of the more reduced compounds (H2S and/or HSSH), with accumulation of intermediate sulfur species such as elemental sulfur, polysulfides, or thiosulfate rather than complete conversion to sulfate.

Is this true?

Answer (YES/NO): NO